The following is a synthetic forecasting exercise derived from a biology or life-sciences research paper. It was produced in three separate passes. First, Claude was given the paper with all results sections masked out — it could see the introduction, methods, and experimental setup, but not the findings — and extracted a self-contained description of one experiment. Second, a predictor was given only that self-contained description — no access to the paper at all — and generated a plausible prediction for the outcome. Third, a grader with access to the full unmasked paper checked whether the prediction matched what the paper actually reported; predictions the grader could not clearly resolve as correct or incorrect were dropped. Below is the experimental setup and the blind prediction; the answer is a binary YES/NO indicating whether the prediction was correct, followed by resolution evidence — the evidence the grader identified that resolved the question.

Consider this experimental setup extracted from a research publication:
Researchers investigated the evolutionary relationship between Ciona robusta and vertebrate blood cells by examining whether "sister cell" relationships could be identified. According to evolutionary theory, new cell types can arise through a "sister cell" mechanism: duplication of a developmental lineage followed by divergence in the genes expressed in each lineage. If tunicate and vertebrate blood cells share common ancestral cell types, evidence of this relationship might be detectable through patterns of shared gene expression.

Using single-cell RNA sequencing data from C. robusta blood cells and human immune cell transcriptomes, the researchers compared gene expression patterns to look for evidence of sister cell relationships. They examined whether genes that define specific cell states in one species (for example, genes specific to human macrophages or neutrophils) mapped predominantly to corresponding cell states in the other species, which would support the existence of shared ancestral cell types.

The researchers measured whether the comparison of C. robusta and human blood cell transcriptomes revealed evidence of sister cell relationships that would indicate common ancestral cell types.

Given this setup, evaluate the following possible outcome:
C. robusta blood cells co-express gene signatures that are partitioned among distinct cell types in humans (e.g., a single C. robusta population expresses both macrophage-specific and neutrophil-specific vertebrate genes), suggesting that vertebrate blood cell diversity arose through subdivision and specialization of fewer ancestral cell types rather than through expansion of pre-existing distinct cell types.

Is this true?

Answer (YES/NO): NO